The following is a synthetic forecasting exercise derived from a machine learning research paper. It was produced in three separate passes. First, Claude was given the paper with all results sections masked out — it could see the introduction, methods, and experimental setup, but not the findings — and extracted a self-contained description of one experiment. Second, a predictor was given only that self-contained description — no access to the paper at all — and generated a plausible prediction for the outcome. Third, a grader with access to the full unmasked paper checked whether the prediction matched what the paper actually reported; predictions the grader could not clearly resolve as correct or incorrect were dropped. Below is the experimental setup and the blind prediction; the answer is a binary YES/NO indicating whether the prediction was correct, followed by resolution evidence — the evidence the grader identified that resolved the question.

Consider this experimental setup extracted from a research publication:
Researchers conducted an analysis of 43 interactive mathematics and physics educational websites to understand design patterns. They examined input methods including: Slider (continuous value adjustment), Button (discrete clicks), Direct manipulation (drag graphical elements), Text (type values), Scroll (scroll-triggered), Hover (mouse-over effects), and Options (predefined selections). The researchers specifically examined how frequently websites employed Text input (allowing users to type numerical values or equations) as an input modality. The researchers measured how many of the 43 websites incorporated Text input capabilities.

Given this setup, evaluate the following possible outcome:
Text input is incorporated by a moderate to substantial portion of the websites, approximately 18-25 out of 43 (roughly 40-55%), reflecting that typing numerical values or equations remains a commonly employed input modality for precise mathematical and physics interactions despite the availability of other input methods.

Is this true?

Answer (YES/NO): NO